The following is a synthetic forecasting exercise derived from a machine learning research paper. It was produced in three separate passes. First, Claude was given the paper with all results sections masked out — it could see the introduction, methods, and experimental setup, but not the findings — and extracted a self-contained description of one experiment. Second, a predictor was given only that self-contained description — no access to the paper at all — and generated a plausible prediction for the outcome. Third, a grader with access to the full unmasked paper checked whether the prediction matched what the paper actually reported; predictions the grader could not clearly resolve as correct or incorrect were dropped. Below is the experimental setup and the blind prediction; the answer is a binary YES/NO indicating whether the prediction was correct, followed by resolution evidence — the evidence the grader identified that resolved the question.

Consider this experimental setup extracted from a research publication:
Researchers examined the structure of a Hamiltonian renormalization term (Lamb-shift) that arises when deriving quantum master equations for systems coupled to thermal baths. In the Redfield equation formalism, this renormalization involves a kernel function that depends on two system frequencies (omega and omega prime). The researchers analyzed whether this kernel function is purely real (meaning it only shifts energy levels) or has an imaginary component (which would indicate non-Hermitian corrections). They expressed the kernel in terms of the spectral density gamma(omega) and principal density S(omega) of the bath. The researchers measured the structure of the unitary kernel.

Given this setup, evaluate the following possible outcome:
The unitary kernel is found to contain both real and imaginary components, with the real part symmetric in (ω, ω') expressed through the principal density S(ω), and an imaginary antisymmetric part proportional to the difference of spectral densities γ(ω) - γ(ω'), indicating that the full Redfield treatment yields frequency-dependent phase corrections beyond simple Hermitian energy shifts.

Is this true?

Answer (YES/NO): YES